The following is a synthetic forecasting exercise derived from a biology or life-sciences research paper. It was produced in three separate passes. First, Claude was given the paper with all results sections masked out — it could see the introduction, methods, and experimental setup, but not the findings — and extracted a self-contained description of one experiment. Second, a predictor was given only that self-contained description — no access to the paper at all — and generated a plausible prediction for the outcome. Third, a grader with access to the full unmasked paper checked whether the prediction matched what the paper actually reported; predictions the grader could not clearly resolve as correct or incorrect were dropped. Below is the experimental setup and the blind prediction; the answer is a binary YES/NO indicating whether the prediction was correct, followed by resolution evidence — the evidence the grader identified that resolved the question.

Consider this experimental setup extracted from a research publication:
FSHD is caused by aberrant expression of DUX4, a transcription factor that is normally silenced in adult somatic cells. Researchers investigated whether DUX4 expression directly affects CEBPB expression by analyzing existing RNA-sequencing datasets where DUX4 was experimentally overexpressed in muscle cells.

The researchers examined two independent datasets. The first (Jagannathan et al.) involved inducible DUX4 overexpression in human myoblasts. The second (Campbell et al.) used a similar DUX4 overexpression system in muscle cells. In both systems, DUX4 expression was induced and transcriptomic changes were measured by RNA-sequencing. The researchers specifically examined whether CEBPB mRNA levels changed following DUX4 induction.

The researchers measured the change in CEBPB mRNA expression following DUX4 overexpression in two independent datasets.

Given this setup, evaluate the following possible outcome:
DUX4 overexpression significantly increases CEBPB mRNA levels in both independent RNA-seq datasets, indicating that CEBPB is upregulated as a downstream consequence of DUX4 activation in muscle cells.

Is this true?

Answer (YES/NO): NO